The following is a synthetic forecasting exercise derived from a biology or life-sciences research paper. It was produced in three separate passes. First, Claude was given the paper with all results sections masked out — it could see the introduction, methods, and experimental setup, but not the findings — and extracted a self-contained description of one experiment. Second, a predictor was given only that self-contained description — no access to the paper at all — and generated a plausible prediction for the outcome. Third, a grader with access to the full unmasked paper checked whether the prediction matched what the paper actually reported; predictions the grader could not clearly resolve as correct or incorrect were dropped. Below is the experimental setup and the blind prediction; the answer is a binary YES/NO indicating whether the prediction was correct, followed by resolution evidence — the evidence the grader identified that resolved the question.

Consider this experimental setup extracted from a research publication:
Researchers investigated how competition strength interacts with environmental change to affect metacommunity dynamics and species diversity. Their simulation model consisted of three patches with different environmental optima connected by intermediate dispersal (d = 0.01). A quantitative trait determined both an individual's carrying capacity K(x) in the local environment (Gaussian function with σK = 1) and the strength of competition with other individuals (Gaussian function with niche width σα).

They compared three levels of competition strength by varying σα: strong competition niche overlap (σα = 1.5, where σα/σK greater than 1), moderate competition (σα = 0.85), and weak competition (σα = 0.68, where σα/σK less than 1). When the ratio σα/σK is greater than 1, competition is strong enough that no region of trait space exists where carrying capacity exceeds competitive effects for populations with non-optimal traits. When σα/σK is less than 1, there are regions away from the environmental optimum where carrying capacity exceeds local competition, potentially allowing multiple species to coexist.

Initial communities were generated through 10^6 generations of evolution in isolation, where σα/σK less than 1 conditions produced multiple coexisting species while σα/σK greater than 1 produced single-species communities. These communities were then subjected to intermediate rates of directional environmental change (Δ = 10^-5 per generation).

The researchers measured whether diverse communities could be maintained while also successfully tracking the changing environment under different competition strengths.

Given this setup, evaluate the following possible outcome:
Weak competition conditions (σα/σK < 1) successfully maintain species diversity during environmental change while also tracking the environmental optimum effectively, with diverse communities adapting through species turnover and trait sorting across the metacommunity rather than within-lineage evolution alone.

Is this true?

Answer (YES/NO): NO